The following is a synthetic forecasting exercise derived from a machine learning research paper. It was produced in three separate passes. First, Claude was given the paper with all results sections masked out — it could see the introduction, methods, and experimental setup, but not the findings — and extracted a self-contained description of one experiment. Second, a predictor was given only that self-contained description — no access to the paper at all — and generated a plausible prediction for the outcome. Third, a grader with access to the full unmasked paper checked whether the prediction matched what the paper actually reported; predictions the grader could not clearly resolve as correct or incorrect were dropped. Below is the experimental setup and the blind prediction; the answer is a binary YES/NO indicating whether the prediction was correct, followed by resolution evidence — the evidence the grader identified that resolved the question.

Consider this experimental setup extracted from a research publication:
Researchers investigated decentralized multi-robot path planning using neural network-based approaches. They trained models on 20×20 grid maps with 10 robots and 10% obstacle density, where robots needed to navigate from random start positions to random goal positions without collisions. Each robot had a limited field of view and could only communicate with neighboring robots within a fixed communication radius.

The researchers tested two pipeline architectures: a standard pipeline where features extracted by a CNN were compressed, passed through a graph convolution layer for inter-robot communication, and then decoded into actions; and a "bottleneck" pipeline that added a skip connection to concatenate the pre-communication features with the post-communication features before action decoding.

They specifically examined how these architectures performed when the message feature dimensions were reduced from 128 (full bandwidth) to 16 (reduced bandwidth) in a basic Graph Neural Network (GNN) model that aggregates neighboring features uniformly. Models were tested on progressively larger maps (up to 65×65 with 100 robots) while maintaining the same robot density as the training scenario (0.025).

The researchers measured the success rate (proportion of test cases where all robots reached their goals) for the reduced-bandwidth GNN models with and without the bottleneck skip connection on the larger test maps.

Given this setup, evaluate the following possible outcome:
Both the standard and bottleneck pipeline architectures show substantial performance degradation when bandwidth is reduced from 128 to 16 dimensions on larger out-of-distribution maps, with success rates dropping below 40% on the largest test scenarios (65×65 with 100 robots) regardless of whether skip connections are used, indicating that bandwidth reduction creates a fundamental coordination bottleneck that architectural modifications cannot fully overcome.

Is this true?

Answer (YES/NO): NO